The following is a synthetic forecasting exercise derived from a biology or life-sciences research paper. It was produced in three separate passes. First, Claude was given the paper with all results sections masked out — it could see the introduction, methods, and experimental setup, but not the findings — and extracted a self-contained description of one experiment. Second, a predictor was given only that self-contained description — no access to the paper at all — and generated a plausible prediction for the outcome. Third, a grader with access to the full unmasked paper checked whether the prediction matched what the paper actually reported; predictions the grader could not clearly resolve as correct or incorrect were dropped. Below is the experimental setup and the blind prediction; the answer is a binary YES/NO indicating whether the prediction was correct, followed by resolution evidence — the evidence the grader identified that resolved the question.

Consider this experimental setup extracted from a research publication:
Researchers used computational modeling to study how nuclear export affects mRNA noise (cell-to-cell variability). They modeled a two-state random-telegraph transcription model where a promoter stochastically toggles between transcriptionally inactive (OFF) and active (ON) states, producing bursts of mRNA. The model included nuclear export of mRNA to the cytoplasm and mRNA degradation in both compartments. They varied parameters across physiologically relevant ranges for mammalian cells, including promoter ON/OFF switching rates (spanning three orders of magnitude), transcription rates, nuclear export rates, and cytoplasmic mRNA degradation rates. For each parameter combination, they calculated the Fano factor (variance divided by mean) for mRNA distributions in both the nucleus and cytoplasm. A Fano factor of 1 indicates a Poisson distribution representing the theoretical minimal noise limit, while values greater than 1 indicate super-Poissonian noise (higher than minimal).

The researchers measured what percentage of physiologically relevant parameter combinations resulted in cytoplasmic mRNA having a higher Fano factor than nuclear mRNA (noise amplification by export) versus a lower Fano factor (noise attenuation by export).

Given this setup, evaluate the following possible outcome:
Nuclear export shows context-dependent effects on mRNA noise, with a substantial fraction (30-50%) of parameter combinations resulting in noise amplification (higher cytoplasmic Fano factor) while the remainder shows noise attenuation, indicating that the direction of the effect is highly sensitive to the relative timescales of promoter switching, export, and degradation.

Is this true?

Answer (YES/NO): NO